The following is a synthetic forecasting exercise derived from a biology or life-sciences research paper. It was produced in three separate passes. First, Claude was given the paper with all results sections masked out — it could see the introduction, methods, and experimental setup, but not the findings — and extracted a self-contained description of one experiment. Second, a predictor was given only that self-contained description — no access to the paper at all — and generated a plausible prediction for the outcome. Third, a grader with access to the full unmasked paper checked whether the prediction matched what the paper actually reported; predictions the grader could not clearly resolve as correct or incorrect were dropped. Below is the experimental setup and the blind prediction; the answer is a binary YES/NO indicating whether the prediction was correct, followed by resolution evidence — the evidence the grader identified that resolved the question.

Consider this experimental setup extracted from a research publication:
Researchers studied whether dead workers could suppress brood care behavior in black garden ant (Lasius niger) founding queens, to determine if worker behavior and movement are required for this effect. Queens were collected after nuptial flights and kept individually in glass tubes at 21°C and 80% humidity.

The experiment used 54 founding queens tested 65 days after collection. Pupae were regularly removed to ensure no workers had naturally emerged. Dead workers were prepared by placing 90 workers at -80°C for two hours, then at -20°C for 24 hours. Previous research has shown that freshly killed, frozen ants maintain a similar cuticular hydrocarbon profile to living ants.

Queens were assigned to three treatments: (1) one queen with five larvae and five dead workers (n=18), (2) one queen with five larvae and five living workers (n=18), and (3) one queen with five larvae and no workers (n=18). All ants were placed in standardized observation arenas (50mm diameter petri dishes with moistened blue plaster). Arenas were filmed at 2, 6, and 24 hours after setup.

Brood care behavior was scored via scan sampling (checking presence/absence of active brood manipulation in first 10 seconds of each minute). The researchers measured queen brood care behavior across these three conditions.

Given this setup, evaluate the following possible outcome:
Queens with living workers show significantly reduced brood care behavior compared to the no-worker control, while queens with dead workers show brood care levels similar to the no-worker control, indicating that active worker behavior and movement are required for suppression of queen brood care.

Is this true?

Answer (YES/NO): YES